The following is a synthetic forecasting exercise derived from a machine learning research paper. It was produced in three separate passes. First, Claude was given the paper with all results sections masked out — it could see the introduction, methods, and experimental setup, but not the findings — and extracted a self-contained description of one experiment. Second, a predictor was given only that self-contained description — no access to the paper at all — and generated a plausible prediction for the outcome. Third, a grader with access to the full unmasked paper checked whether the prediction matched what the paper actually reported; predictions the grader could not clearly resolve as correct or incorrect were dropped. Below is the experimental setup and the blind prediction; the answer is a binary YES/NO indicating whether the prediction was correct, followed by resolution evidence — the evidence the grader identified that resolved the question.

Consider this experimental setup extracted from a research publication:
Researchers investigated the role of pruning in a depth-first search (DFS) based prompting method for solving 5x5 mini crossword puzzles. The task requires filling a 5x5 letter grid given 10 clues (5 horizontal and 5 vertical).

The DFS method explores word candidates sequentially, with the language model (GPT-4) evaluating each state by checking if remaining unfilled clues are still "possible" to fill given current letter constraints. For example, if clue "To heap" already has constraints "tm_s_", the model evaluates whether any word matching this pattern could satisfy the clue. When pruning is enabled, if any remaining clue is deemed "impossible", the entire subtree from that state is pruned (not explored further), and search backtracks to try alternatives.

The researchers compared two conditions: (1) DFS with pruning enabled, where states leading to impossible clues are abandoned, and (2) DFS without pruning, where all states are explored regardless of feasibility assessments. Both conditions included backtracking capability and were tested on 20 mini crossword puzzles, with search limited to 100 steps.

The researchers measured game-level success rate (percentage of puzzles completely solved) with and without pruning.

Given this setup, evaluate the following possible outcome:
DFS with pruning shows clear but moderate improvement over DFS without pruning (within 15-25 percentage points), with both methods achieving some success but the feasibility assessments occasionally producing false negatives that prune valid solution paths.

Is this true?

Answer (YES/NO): YES